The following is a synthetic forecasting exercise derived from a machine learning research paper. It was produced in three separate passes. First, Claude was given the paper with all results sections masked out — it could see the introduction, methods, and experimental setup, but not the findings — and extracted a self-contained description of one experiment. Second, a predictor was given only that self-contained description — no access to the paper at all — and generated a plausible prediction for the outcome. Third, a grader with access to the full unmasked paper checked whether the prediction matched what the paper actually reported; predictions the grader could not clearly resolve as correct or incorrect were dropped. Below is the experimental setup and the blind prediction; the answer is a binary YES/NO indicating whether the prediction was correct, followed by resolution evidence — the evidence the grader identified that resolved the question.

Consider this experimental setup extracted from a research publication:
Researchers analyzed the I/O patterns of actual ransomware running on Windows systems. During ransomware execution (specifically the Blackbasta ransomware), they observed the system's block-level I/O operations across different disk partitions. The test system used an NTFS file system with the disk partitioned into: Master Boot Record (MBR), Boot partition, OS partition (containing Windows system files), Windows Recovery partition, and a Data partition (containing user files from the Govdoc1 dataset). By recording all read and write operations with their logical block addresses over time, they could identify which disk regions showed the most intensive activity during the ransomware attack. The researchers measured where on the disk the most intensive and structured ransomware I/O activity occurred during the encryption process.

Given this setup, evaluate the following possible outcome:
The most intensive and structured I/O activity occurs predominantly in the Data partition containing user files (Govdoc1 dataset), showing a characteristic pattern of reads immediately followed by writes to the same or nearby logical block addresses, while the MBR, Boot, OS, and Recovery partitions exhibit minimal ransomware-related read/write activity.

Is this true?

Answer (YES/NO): YES